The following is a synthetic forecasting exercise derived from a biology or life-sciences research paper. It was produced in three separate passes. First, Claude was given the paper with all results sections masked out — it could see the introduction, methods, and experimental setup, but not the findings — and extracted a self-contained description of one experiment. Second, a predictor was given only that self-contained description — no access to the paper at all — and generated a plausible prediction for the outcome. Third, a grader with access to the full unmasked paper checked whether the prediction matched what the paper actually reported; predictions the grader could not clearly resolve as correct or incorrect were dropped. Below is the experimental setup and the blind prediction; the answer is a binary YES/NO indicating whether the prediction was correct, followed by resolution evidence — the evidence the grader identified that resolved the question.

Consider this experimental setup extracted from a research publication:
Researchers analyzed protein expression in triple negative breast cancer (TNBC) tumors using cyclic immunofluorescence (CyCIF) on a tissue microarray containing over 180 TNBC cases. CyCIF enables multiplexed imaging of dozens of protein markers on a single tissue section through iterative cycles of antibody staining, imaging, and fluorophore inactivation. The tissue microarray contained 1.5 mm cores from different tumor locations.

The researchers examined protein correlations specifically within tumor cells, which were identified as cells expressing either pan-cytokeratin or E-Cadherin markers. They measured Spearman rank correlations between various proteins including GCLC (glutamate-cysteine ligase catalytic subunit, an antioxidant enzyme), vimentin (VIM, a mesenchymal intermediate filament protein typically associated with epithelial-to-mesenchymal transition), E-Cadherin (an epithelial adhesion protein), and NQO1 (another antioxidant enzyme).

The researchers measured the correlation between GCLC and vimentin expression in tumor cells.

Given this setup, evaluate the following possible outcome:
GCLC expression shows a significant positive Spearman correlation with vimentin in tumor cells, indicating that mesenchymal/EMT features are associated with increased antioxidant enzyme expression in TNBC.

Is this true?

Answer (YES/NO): YES